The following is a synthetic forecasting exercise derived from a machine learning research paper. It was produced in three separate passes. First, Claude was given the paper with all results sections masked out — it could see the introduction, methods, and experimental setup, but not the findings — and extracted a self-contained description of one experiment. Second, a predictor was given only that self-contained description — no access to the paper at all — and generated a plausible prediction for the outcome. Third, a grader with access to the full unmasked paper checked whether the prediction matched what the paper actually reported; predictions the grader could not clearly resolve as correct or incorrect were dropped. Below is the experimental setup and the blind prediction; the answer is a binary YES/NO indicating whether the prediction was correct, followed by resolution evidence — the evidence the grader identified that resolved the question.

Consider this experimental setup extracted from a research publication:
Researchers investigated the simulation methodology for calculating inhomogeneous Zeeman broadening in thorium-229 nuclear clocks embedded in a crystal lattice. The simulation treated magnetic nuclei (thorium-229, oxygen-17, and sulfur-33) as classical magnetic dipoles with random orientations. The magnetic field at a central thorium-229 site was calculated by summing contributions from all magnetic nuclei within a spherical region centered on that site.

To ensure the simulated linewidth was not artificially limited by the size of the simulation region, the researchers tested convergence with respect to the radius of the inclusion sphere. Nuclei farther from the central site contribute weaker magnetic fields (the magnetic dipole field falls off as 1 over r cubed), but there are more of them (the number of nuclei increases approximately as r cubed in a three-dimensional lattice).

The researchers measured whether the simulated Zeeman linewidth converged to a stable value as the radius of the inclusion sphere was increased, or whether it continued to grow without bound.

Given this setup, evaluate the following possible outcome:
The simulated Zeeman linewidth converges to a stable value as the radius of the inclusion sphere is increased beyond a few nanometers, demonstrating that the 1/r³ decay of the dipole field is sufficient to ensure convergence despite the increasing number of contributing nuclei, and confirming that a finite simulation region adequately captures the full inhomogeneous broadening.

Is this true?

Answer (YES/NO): YES